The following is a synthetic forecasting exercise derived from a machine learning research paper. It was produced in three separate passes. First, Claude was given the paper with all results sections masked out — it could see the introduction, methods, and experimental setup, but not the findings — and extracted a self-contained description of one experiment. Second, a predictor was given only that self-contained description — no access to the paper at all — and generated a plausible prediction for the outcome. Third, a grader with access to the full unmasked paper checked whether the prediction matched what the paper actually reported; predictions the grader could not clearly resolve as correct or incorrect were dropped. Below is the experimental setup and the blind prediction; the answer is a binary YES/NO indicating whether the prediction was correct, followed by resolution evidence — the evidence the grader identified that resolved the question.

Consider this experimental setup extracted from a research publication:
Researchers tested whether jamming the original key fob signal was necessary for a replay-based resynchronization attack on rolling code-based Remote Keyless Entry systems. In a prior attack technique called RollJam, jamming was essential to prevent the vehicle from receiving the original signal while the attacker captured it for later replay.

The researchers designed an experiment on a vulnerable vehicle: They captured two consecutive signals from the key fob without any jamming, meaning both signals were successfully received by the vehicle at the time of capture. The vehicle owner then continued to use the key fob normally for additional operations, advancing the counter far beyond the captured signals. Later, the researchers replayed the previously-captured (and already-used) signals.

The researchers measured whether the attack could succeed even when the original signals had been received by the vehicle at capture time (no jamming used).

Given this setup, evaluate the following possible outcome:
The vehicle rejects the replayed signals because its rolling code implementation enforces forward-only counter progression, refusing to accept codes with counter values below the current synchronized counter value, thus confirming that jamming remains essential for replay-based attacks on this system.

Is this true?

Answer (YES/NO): NO